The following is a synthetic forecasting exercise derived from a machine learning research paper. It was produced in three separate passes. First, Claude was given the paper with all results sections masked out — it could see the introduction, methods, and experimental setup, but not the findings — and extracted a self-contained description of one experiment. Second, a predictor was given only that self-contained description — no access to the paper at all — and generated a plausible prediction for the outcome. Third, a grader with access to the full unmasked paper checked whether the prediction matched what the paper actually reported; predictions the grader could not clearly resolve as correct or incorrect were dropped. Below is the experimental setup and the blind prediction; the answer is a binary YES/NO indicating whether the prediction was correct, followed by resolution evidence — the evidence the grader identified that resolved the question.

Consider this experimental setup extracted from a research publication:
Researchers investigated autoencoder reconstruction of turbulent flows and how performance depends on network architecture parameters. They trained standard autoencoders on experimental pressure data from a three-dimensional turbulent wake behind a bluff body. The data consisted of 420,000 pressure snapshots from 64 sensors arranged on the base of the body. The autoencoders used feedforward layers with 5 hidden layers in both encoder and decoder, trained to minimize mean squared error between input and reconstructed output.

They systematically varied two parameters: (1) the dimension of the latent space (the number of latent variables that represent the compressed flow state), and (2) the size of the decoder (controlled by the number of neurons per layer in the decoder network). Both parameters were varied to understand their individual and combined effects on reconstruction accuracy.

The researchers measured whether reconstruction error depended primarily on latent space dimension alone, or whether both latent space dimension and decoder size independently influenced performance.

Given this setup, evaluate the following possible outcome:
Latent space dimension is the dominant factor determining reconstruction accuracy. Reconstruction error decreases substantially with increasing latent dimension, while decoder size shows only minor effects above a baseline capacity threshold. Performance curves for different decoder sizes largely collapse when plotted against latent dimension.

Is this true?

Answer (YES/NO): NO